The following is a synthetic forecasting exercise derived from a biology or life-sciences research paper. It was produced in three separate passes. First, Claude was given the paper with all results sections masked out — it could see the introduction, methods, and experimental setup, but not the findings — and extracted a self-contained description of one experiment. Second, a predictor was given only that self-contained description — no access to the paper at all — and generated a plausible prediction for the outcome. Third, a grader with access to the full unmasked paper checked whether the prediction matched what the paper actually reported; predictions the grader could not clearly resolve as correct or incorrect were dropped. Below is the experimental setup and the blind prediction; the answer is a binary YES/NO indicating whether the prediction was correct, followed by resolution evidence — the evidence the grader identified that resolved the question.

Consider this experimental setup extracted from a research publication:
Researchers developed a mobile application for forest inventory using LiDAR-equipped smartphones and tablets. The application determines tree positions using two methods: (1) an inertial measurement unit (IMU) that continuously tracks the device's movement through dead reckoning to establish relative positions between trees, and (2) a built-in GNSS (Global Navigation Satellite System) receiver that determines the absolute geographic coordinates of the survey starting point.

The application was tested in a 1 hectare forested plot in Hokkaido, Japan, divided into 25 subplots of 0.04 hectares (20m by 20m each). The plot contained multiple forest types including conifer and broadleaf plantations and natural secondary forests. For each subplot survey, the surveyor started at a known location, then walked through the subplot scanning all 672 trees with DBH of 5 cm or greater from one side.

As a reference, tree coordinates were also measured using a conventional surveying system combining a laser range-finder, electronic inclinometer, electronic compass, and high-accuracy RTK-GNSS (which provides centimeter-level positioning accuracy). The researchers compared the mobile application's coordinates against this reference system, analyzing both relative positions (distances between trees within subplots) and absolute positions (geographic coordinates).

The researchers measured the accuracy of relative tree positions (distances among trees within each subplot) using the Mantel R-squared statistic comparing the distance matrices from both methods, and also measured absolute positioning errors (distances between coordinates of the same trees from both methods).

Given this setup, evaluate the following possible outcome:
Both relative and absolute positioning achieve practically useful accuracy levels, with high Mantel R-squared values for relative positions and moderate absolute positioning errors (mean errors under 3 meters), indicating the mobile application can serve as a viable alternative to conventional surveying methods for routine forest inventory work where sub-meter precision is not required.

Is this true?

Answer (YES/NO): NO